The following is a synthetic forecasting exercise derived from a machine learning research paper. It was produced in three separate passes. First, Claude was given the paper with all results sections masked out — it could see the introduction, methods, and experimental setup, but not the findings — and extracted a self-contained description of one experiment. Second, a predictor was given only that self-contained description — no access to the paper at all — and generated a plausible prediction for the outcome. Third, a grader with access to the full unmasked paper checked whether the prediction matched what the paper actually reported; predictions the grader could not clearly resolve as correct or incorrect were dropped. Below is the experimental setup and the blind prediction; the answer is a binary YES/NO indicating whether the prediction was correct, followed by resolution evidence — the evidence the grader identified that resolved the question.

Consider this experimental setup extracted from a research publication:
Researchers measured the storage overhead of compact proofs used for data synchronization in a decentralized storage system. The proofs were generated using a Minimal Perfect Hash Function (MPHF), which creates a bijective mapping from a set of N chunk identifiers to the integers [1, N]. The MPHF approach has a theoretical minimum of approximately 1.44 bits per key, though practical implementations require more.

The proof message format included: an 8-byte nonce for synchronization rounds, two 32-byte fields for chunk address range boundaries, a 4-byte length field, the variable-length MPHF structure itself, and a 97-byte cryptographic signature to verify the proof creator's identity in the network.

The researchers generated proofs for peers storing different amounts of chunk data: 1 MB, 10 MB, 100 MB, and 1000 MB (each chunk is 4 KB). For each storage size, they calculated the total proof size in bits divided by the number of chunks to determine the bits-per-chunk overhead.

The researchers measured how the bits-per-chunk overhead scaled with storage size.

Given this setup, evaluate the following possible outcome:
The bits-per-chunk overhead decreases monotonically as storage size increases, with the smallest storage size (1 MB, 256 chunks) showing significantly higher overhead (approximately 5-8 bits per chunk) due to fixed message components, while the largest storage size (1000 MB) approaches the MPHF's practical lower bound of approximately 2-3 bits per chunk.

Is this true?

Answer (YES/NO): NO